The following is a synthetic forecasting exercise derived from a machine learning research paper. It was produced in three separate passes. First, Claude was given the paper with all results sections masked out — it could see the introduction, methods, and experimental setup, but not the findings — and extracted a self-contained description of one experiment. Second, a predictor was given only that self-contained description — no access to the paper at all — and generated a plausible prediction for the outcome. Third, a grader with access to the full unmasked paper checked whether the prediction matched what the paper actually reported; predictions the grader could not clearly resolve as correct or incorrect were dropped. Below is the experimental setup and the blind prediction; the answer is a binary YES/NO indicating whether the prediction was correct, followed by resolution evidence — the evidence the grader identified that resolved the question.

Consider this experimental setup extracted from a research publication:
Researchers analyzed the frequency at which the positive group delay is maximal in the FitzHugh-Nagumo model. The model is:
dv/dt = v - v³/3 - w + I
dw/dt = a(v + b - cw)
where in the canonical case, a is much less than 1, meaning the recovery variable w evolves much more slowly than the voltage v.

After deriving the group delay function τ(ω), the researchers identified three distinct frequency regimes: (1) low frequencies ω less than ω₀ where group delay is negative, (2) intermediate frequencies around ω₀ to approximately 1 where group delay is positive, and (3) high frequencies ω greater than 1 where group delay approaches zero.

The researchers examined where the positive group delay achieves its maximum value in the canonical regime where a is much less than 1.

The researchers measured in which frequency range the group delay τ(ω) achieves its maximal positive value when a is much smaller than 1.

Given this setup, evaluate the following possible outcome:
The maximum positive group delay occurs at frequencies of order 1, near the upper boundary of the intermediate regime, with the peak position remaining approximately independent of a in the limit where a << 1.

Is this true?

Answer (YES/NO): NO